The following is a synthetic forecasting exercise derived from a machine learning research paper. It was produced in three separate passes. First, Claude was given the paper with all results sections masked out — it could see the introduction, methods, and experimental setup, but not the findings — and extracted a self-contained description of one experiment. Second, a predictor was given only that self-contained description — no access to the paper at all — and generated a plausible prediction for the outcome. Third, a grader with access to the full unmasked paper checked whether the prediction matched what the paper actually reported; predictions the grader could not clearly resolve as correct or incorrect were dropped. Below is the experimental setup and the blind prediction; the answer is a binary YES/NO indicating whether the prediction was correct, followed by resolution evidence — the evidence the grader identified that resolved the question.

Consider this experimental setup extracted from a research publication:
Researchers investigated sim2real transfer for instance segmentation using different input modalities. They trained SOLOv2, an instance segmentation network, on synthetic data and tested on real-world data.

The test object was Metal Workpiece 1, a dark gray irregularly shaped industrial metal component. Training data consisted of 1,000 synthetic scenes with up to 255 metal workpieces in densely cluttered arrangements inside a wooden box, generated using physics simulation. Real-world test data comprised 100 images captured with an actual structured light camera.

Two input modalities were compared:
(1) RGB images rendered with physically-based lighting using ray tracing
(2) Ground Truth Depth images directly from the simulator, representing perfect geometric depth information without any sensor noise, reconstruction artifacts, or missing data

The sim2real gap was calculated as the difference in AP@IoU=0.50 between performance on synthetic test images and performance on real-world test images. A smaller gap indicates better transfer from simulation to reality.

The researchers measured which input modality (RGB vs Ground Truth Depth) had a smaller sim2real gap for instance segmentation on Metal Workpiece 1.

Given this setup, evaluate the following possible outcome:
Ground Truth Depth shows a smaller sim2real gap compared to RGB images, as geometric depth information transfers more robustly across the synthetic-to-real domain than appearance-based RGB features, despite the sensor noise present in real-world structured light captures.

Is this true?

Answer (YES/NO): NO